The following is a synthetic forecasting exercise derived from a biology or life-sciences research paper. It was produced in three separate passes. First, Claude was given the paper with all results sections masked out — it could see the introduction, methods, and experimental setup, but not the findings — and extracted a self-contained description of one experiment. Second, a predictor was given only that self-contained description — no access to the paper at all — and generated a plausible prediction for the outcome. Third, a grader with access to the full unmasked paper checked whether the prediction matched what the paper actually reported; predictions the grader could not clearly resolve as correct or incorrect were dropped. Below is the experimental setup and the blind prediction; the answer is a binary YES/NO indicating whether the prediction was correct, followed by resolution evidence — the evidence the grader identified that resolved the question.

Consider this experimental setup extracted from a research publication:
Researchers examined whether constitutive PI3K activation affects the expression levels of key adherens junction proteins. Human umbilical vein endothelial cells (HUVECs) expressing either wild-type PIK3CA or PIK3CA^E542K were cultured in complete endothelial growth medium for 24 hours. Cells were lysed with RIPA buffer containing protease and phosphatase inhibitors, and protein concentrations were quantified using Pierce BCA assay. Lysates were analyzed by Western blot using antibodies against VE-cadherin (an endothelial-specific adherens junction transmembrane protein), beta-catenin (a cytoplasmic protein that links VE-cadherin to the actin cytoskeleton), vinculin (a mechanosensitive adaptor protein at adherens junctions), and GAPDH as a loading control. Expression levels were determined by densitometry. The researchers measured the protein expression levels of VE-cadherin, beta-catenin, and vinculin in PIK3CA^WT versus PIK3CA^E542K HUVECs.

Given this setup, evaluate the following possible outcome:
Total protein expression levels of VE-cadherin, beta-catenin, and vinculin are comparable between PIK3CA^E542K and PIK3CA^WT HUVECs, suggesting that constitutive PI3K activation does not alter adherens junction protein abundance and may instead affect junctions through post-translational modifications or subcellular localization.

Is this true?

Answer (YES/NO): YES